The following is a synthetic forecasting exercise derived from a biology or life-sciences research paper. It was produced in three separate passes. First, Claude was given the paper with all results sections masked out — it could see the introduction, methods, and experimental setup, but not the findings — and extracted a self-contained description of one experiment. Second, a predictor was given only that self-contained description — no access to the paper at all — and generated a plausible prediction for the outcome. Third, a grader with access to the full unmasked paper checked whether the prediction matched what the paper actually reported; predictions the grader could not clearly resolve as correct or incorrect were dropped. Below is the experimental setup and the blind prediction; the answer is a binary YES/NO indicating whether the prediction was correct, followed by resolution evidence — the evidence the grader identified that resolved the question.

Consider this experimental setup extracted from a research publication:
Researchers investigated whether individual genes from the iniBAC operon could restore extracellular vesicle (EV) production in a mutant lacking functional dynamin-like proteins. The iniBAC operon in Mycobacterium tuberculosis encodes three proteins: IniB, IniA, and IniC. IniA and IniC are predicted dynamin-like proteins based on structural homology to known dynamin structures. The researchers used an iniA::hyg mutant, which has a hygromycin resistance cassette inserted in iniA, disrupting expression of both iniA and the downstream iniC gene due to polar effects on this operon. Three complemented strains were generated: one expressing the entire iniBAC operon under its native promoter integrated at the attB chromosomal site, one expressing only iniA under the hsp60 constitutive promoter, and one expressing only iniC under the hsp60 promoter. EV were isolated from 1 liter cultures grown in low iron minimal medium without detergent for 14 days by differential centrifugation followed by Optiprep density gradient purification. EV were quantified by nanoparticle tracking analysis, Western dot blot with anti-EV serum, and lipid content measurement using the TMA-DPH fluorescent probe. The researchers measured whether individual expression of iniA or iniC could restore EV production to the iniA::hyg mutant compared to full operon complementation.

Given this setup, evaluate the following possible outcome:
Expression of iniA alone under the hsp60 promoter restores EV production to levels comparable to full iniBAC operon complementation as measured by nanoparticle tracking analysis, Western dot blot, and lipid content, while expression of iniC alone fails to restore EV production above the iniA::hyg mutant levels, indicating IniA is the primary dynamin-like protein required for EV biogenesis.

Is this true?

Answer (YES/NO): NO